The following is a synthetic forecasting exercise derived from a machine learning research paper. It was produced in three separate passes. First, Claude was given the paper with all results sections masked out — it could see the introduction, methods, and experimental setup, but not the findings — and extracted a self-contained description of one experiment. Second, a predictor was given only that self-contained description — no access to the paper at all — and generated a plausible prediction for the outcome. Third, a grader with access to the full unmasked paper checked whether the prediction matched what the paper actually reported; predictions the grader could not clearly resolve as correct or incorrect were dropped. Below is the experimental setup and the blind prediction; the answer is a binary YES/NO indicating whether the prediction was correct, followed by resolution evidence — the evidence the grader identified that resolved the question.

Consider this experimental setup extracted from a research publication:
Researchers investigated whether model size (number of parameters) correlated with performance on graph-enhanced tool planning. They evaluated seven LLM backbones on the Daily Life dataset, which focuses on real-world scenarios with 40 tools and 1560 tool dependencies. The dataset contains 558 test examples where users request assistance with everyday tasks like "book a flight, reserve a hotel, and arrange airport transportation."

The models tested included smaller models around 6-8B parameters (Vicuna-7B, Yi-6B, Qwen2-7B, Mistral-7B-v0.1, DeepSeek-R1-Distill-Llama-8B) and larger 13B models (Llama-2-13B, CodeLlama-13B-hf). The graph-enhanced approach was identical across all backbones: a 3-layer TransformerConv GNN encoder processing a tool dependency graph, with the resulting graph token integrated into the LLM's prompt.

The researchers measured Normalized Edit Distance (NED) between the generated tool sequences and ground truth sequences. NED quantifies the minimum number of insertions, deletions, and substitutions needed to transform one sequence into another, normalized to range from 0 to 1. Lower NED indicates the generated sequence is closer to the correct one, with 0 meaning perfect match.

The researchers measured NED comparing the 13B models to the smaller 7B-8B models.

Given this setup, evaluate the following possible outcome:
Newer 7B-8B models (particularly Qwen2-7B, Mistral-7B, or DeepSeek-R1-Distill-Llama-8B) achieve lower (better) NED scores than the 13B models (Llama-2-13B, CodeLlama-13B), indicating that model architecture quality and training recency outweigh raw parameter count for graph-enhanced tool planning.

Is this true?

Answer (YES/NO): NO